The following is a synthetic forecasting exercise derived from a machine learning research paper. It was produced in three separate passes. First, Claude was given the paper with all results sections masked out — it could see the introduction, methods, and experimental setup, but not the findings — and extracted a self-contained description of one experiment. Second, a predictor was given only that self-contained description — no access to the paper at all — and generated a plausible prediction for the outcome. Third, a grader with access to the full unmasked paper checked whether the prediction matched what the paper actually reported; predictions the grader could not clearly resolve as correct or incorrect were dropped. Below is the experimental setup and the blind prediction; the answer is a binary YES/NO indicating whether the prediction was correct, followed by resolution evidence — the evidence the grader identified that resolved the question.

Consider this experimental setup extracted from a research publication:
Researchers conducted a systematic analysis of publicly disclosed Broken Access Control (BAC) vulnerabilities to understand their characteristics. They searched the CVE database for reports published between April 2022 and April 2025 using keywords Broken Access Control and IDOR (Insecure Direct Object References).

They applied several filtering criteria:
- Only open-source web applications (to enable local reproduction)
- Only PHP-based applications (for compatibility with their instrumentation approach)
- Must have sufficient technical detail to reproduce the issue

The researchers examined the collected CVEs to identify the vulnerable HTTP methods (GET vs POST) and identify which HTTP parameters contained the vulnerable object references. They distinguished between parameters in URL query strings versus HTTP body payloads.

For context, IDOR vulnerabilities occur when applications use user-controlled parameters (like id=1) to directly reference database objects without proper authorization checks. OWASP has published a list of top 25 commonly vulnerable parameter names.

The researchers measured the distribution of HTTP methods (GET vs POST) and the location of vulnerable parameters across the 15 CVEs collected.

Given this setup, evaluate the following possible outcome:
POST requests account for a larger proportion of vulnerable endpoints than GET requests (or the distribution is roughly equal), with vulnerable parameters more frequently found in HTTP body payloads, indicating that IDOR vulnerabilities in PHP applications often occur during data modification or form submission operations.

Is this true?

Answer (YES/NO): NO